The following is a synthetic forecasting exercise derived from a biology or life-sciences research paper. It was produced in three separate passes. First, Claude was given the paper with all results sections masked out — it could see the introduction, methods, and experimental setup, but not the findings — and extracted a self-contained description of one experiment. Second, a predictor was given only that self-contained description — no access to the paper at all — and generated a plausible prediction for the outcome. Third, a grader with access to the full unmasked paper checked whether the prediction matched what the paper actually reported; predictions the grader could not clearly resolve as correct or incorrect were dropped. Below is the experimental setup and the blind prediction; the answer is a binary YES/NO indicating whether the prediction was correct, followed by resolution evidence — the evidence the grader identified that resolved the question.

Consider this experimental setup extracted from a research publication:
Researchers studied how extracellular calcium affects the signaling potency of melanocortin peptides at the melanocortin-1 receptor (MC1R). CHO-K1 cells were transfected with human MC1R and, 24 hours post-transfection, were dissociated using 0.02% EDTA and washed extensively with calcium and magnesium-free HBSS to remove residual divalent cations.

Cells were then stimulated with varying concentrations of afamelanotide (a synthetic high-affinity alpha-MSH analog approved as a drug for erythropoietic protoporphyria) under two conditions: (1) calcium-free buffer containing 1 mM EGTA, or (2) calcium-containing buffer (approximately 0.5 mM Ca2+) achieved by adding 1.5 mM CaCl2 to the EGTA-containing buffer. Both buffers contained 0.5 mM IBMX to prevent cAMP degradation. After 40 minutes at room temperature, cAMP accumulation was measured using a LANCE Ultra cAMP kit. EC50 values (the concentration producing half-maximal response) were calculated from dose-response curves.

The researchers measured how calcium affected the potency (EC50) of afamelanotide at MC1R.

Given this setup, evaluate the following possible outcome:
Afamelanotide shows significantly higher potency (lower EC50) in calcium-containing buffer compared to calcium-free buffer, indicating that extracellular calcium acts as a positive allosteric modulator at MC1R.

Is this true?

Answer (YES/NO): YES